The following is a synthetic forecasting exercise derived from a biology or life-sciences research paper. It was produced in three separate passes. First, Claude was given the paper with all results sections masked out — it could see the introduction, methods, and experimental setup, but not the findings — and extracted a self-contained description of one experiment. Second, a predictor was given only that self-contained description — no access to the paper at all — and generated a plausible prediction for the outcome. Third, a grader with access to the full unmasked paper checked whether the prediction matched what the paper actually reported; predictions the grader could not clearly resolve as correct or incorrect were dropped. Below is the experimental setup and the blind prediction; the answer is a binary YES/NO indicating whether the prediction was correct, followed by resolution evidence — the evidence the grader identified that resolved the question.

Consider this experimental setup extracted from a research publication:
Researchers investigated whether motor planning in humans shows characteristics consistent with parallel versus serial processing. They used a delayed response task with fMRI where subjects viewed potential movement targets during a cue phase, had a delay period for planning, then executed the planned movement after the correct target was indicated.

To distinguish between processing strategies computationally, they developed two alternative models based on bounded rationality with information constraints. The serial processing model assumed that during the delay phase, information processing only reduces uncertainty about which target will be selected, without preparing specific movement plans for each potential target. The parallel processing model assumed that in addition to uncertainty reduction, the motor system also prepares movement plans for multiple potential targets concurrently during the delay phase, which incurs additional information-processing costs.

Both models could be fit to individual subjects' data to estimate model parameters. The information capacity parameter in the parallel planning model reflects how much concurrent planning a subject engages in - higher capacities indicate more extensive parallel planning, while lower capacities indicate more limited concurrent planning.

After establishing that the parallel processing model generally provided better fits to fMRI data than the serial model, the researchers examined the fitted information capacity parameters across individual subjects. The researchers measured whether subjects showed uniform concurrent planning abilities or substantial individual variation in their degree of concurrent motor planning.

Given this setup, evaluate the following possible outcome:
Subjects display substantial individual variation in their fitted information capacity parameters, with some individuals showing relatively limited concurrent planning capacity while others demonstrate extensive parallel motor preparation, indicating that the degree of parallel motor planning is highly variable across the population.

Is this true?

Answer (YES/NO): YES